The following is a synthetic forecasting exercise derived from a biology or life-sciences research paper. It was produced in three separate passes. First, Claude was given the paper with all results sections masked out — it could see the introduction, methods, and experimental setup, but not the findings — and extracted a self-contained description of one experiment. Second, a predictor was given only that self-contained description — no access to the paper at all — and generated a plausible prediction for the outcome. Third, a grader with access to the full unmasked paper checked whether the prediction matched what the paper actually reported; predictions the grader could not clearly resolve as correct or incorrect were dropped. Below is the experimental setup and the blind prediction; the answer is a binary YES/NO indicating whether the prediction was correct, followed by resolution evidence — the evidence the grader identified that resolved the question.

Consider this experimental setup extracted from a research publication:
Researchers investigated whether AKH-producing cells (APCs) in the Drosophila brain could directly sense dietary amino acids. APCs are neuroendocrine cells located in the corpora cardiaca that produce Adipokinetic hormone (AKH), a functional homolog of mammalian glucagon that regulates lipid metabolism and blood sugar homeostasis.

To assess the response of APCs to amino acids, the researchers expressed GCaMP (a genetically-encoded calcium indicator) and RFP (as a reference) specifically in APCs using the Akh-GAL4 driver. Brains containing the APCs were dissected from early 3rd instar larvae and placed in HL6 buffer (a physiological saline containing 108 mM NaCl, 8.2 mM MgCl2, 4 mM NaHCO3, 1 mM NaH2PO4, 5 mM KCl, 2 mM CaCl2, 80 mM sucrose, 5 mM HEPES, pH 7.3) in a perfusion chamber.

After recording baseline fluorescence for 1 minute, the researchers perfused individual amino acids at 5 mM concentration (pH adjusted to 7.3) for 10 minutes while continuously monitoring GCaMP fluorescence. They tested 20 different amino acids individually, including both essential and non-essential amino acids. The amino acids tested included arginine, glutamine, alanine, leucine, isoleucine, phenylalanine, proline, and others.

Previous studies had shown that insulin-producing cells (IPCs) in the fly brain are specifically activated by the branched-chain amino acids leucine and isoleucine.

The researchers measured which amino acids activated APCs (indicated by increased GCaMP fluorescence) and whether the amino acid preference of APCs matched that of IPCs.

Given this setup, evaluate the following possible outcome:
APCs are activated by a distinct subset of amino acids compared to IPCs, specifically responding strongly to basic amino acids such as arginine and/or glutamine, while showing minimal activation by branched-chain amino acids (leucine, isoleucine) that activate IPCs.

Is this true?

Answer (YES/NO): NO